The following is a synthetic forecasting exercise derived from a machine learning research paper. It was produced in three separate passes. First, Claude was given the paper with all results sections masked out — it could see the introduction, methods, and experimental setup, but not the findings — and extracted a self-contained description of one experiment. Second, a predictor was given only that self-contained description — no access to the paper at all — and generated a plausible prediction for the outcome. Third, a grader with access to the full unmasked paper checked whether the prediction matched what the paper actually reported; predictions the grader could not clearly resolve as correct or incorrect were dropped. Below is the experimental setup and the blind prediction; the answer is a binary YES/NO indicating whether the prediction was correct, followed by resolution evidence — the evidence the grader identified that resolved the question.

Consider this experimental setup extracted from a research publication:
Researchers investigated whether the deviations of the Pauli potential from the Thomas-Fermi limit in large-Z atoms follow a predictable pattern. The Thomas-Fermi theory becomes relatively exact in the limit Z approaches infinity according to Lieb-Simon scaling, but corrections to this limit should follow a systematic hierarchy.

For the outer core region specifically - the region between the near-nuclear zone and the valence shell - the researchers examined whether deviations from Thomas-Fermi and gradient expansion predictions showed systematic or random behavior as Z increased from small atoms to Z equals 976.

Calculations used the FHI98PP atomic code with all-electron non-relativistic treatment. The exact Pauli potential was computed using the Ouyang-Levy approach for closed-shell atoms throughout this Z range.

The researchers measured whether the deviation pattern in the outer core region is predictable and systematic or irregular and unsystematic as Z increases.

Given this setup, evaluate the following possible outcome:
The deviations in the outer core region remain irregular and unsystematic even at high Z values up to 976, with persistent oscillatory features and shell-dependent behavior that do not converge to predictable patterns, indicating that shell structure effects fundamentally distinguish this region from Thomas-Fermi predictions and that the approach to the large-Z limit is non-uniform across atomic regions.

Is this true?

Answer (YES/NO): NO